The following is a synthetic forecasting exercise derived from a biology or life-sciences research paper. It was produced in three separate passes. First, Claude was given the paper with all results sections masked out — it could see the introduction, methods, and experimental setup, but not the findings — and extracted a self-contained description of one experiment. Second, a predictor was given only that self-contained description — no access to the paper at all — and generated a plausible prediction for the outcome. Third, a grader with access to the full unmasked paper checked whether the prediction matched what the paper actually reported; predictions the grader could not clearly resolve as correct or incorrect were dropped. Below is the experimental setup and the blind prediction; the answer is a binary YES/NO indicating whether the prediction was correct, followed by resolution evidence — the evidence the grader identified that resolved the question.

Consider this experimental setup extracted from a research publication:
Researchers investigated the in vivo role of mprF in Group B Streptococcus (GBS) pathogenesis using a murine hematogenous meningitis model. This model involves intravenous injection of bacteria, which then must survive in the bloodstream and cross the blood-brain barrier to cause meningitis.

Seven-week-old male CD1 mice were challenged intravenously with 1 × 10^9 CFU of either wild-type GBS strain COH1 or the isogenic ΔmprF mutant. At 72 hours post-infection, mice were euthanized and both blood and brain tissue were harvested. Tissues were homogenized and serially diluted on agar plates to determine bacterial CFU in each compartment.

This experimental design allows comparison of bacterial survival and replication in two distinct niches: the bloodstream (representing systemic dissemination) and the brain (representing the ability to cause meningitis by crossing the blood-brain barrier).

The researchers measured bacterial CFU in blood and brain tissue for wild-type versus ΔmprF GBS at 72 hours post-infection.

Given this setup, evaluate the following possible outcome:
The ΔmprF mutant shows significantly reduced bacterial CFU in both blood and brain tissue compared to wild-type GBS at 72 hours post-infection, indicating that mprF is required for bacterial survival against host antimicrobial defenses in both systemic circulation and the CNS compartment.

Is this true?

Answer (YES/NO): NO